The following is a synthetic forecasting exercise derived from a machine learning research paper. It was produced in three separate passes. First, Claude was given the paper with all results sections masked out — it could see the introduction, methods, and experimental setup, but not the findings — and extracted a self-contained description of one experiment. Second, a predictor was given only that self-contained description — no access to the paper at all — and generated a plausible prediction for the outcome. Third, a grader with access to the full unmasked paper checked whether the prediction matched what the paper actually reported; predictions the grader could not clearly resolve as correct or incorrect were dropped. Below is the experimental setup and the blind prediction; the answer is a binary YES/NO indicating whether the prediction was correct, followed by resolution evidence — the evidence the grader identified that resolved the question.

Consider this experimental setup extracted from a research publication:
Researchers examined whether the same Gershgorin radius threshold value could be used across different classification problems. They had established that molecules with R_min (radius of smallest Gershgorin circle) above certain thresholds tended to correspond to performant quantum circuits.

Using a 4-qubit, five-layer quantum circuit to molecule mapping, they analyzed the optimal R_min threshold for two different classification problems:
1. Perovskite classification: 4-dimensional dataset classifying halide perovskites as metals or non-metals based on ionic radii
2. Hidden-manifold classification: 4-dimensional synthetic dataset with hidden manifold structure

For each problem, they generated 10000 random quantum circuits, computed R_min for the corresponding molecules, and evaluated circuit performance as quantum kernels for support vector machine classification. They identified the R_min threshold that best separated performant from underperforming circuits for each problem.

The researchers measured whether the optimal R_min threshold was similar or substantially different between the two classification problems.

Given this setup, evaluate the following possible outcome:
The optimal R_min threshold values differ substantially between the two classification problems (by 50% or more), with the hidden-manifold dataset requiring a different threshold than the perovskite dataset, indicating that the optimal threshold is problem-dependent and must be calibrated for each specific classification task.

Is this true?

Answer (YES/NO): NO